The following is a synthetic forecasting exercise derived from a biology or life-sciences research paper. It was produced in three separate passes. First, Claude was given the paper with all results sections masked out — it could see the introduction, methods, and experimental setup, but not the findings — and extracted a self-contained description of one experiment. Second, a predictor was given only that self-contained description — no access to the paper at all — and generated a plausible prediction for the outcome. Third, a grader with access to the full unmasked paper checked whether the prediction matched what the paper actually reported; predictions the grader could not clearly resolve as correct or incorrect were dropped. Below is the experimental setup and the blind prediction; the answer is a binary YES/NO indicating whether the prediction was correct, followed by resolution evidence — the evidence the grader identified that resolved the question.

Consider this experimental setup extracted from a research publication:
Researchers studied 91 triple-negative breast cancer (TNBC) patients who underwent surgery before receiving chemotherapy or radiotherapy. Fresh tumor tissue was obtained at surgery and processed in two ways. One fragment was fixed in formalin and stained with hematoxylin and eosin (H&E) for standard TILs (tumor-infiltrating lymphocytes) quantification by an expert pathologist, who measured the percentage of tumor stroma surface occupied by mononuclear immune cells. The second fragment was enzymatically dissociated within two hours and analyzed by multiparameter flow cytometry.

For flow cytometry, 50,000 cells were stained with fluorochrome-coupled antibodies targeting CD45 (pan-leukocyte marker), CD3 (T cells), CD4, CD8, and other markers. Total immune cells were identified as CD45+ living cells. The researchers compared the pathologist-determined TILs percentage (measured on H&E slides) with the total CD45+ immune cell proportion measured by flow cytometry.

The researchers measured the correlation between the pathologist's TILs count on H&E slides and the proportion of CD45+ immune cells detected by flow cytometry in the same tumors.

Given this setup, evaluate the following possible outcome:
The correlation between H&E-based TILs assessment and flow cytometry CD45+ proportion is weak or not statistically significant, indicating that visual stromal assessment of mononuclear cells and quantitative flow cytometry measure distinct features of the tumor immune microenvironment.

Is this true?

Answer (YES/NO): NO